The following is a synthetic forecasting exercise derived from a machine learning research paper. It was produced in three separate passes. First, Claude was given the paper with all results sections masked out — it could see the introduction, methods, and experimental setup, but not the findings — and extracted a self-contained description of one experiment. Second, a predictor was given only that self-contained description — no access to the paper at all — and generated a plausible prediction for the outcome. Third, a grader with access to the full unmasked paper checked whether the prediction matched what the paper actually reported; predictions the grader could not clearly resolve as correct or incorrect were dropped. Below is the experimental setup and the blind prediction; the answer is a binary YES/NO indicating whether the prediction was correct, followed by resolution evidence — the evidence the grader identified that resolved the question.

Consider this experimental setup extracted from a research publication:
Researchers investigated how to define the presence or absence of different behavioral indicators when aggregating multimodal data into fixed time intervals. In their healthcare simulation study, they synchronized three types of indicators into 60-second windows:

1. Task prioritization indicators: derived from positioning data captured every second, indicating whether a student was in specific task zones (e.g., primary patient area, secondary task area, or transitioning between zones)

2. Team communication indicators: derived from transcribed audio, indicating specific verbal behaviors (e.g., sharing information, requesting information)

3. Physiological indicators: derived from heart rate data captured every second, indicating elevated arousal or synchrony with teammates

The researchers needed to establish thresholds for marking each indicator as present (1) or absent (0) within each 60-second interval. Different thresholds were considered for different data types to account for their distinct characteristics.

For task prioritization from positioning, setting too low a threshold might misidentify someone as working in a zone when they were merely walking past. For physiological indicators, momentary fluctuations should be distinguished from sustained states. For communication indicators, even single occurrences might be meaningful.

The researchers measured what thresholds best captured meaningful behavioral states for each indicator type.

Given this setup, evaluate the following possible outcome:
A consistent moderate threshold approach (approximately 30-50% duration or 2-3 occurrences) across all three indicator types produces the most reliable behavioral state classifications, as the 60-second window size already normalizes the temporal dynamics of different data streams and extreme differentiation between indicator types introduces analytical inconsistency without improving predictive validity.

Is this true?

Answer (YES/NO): NO